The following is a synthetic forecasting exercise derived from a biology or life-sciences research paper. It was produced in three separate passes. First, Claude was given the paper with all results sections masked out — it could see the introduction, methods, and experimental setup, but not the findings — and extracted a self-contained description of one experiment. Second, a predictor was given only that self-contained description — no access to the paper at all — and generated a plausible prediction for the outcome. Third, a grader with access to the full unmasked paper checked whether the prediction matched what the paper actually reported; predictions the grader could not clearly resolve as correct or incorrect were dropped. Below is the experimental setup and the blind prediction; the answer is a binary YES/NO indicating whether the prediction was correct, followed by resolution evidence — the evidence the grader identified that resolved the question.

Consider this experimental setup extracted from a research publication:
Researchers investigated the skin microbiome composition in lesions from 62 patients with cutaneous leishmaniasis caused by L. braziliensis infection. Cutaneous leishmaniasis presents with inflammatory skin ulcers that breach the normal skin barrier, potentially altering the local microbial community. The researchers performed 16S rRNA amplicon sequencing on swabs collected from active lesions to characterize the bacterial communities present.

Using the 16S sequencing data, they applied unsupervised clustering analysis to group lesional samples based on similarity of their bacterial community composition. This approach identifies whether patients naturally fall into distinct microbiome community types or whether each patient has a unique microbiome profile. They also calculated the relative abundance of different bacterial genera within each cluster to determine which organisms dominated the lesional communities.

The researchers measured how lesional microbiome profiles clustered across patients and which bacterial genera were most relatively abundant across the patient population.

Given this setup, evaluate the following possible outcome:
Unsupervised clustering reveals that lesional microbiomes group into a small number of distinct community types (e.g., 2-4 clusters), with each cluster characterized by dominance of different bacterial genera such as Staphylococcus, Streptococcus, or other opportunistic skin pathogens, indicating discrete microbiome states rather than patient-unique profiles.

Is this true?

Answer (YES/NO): NO